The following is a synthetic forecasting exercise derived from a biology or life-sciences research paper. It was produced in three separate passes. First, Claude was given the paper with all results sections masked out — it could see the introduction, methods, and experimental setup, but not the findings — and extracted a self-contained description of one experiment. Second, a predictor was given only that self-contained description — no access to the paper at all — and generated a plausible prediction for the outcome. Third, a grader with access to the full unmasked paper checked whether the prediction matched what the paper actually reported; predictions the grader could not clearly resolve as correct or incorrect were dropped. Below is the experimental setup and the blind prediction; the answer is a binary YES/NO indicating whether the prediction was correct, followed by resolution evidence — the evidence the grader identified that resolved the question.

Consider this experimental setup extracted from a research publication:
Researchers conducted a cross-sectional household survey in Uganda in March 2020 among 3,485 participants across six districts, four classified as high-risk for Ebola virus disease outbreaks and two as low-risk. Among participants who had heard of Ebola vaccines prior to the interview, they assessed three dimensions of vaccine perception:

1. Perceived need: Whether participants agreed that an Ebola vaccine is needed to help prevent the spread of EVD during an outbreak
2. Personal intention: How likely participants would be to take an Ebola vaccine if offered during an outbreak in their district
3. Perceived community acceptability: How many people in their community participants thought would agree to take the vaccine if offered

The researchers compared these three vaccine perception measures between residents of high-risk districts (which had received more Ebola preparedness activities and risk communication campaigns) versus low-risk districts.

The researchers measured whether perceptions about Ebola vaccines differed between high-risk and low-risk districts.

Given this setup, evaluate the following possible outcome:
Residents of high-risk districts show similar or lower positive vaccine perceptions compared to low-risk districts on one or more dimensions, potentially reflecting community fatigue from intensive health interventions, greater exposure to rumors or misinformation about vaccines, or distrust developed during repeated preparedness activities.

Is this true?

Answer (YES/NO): YES